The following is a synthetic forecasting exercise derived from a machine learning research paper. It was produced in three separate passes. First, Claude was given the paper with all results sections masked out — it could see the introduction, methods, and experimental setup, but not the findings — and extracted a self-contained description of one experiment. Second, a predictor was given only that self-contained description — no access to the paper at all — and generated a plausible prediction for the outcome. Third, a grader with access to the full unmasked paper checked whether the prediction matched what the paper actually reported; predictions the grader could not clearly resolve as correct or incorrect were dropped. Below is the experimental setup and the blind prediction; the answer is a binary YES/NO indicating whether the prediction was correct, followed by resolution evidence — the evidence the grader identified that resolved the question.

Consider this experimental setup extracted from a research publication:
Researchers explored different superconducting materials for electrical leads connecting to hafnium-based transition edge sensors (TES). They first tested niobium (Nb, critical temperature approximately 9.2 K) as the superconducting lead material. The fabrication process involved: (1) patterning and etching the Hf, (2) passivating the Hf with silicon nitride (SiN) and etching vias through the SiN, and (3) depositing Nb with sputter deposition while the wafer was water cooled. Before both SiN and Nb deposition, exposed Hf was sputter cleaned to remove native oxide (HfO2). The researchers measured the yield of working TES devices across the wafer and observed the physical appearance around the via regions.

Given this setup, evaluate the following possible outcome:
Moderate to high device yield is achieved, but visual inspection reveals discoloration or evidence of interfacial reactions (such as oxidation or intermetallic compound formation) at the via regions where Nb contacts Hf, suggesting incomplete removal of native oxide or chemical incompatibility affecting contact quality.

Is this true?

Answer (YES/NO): NO